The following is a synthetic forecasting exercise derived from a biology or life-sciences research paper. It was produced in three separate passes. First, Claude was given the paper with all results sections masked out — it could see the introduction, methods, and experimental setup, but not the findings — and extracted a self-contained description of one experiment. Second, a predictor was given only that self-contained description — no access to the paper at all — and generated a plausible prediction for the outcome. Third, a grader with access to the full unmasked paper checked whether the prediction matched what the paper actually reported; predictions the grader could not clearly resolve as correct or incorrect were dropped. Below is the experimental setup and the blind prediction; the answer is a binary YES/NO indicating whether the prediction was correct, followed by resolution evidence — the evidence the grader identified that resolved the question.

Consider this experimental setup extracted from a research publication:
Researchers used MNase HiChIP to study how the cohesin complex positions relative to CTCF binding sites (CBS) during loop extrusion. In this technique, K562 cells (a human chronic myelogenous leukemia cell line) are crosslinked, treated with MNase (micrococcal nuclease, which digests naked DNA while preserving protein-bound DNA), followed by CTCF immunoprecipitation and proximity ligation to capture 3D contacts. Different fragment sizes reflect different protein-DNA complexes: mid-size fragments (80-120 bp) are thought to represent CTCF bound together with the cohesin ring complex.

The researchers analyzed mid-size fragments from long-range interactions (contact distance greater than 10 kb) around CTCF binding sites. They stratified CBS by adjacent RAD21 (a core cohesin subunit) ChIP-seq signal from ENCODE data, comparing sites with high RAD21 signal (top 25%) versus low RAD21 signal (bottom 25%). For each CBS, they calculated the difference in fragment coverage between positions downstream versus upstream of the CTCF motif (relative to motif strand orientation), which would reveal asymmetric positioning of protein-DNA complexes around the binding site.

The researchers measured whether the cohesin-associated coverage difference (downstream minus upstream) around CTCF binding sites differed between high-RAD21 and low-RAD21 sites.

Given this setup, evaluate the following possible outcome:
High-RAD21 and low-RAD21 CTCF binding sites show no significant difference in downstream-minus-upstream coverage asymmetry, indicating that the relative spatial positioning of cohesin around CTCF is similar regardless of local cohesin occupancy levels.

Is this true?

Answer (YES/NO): NO